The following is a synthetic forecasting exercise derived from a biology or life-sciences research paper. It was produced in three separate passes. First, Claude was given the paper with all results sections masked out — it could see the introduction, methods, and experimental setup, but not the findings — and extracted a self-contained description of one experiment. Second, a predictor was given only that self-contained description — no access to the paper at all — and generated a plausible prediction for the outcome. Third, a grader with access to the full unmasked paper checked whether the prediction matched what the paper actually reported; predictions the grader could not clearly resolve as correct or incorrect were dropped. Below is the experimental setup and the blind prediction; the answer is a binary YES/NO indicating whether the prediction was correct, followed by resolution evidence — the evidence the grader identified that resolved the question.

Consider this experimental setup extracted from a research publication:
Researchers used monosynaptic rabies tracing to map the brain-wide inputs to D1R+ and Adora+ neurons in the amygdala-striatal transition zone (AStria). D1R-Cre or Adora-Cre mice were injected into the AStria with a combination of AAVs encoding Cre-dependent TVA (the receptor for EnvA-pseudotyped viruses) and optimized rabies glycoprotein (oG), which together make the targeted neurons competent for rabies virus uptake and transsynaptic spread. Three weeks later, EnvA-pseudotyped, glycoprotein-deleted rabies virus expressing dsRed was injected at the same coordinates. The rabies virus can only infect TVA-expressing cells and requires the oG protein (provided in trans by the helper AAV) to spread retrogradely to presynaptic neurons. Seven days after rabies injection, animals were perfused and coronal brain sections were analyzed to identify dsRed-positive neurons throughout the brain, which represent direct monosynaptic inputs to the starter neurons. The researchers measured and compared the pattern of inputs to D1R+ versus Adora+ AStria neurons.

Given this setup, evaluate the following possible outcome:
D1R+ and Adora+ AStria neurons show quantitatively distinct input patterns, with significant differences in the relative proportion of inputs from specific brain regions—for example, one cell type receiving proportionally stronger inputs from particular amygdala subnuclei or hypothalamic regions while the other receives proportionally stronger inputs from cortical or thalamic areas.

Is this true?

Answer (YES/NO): NO